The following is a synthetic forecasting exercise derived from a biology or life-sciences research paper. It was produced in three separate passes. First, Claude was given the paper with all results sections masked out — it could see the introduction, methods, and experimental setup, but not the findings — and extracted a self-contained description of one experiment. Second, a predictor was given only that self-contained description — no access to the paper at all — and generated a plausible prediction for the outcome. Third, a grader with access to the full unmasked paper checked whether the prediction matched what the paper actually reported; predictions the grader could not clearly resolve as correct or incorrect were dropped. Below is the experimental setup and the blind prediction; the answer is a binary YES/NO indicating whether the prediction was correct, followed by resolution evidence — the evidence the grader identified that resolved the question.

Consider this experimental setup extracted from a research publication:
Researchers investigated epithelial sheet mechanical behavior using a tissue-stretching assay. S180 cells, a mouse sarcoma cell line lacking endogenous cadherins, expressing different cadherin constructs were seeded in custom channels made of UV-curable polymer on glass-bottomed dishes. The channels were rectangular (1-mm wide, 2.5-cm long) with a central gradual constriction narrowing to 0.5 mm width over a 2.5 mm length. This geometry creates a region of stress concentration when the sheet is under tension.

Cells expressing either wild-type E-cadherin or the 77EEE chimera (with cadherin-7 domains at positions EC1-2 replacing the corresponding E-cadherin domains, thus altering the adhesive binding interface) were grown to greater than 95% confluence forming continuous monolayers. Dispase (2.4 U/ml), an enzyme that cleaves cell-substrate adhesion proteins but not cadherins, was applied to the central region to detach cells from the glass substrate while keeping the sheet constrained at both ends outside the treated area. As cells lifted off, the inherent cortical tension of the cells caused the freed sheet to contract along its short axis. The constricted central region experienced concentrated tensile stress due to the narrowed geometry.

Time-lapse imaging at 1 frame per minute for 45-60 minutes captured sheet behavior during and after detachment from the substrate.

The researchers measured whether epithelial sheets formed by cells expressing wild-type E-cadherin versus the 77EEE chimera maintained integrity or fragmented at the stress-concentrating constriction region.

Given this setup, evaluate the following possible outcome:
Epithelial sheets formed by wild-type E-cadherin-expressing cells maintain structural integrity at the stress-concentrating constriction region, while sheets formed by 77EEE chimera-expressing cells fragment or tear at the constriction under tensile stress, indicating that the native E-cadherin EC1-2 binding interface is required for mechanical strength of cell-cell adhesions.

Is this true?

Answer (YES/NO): YES